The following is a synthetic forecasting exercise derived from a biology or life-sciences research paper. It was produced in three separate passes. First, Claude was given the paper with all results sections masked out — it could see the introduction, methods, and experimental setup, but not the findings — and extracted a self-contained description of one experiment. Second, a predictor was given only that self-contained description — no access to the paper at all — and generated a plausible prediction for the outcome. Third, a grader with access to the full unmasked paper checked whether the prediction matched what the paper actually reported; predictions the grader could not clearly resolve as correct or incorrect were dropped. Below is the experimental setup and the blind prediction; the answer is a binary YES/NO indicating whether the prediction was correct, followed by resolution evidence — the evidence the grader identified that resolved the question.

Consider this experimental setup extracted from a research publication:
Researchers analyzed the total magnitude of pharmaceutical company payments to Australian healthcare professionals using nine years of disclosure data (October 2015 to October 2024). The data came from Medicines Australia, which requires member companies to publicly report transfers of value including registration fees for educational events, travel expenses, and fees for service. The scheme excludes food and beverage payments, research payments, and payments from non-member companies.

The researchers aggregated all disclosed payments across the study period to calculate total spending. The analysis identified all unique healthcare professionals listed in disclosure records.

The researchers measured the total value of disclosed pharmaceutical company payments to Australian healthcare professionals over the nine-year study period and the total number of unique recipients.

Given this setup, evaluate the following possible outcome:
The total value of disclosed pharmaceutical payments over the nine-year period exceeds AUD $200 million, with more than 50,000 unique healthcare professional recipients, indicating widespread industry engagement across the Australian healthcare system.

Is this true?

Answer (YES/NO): NO